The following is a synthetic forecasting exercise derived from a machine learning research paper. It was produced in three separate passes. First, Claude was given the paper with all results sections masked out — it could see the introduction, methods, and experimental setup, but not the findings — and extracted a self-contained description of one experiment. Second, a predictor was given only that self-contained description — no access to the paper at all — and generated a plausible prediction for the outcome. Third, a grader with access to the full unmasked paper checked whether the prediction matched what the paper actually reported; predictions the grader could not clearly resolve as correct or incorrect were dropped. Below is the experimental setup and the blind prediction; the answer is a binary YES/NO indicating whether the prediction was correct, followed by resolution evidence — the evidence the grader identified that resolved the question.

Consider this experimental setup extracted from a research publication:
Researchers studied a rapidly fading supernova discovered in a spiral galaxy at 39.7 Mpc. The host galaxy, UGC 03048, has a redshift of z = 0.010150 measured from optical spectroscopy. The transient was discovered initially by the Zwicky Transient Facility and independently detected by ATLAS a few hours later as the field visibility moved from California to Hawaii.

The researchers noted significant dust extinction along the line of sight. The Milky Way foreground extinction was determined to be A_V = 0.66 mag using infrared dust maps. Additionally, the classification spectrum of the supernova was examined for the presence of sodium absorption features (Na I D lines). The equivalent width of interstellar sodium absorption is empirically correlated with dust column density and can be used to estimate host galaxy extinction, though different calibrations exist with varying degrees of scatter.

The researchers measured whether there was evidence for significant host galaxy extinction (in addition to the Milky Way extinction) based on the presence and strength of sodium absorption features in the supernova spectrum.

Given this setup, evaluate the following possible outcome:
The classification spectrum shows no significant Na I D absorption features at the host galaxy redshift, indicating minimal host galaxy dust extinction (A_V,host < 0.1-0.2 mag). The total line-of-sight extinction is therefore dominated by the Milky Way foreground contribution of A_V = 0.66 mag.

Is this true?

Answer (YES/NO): NO